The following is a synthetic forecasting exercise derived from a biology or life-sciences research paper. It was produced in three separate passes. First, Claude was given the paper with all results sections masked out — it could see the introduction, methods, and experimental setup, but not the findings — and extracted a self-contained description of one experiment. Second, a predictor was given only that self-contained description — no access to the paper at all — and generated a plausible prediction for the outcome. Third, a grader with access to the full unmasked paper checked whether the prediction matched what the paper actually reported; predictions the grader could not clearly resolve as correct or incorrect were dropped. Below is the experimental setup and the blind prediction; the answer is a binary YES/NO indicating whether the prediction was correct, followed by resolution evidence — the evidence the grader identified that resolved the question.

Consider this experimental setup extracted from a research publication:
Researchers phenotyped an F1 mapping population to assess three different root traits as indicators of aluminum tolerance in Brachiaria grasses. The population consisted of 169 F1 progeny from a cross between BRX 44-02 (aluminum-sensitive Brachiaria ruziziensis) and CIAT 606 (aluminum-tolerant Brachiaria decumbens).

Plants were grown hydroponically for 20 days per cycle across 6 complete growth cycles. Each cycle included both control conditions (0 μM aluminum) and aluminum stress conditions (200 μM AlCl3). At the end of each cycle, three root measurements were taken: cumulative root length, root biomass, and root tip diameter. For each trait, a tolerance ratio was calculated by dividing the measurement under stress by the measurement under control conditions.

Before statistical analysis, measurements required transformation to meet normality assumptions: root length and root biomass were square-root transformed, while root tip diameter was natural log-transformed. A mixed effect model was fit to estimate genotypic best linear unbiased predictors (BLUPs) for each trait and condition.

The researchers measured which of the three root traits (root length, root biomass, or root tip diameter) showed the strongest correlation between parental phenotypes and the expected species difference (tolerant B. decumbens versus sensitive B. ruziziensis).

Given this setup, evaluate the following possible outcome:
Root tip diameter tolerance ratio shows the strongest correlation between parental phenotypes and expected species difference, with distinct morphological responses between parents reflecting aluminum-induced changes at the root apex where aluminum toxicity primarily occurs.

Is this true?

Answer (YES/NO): NO